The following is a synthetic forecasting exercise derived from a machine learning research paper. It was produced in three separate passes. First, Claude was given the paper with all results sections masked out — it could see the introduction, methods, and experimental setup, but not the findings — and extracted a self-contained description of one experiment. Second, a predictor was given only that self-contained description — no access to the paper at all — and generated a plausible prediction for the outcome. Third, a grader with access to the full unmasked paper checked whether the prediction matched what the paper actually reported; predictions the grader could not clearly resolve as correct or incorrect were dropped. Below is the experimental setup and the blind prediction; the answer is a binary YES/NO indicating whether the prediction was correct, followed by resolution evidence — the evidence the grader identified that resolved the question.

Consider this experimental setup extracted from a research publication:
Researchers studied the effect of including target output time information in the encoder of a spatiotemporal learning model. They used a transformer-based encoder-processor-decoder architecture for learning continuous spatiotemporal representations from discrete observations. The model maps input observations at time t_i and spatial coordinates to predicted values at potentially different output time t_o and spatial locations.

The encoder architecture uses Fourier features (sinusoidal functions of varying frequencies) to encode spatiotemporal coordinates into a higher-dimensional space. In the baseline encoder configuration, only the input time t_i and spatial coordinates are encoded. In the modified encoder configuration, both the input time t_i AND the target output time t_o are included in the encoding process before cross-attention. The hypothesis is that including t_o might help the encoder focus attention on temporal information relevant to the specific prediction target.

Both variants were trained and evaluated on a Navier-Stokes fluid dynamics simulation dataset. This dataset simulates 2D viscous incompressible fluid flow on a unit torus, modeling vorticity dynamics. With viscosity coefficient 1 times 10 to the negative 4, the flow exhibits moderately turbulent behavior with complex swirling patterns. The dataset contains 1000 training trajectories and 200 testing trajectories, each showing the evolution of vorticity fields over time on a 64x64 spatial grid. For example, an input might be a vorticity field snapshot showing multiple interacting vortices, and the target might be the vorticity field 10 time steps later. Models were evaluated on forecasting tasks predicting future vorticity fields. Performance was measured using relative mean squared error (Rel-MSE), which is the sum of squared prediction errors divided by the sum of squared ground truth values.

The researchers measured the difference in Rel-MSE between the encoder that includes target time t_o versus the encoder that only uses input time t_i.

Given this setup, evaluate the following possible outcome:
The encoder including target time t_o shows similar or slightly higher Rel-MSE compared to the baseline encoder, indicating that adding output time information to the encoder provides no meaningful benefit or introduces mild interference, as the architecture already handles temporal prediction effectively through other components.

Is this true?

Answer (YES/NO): NO